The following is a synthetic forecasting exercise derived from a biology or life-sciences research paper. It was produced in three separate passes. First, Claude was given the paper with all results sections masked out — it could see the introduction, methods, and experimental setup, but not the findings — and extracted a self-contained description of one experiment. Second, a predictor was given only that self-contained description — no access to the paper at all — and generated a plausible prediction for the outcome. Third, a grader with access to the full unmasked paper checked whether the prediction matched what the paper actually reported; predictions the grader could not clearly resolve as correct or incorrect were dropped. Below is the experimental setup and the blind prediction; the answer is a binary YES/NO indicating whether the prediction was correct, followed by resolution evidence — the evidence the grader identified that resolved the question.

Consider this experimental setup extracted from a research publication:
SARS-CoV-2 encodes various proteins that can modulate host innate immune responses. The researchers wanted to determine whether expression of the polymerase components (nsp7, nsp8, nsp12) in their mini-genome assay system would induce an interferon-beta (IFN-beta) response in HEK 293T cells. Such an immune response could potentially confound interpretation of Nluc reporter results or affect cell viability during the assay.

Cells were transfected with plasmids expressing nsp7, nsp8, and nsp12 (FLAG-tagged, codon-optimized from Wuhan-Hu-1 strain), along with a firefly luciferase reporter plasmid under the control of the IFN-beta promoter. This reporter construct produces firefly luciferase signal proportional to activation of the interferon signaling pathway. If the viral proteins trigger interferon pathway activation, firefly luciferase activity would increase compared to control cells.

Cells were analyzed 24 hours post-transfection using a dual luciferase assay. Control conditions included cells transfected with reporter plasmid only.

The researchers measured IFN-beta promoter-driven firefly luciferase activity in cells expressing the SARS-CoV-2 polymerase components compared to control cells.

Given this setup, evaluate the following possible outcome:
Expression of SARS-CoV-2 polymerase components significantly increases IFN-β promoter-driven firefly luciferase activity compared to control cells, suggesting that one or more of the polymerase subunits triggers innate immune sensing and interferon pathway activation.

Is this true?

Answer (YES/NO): NO